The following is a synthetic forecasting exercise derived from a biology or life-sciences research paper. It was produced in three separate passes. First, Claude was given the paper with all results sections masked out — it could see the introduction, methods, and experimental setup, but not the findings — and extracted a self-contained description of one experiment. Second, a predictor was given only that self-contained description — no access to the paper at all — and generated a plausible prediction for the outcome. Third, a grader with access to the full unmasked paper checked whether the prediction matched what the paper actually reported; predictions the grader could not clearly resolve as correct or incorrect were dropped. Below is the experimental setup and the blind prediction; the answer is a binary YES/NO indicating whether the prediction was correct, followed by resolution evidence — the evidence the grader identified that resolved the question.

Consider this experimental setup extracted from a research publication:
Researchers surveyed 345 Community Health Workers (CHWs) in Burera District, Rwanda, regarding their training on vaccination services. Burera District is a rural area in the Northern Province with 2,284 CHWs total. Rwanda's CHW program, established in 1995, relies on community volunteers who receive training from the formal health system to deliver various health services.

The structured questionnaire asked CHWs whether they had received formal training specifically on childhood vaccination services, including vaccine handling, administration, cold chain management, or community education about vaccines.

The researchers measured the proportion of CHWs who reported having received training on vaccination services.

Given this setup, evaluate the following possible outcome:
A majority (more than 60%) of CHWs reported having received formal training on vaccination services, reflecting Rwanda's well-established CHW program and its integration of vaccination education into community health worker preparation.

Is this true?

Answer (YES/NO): YES